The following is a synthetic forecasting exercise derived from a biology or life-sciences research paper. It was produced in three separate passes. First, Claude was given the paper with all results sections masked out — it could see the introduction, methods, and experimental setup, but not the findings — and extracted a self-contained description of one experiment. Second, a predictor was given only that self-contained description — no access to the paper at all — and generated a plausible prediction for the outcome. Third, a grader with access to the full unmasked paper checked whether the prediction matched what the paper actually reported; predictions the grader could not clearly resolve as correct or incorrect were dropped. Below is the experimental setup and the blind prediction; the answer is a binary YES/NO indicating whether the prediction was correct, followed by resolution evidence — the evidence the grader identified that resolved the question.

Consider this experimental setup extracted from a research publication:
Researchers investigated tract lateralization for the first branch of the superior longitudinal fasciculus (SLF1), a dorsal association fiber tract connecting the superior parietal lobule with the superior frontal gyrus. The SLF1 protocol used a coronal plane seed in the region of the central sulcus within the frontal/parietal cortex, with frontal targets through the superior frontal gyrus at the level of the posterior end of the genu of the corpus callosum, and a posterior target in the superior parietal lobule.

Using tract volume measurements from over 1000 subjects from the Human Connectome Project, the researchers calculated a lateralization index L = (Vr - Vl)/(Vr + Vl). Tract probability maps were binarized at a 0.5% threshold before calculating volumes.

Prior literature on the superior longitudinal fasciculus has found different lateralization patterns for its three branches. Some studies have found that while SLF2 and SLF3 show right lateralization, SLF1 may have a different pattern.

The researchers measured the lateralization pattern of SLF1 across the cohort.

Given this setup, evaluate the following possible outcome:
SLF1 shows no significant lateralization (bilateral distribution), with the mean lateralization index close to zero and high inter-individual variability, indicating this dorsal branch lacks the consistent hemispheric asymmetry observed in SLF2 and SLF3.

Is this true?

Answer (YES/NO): NO